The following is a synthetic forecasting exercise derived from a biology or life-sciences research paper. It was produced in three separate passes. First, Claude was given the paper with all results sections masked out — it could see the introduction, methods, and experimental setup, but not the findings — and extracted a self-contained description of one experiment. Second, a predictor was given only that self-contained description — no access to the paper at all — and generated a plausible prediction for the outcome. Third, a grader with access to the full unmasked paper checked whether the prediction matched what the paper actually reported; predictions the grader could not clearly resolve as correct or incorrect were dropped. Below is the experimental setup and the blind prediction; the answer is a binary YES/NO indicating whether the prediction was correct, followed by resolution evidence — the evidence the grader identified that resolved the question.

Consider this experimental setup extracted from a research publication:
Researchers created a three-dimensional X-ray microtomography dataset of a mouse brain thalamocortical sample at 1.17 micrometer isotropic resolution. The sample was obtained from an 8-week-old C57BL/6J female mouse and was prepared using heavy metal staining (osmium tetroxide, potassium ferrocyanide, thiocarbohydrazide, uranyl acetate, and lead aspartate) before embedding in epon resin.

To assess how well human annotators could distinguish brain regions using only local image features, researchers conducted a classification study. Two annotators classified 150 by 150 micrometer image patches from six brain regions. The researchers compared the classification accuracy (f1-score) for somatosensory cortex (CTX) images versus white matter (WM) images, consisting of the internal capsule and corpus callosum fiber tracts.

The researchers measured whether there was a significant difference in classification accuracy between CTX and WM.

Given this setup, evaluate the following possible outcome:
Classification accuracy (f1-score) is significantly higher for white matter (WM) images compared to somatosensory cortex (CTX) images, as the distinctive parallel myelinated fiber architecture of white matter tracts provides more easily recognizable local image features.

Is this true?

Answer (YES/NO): NO